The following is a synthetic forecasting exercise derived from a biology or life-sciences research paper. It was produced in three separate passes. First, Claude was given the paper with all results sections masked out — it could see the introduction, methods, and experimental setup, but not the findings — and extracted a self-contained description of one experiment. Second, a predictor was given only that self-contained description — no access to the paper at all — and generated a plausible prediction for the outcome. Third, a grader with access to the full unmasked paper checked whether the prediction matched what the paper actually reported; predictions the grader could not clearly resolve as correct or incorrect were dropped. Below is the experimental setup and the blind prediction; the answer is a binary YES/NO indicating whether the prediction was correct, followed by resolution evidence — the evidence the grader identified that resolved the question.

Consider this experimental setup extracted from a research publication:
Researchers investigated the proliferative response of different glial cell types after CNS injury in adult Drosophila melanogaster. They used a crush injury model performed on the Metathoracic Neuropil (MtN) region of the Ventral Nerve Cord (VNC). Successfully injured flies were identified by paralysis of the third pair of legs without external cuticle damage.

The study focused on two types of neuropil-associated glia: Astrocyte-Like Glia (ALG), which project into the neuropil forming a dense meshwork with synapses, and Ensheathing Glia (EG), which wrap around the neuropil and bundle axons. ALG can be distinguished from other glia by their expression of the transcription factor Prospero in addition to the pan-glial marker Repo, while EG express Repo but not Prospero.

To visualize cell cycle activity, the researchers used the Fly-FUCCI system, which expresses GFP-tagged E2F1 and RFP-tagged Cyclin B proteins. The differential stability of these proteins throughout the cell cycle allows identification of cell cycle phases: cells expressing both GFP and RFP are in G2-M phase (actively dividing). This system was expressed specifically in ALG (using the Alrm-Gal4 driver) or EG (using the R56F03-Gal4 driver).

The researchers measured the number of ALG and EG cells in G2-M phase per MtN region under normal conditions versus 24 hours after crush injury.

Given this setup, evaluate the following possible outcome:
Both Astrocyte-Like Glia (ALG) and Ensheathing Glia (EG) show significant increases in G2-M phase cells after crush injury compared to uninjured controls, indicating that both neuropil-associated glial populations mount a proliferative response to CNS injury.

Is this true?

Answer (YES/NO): NO